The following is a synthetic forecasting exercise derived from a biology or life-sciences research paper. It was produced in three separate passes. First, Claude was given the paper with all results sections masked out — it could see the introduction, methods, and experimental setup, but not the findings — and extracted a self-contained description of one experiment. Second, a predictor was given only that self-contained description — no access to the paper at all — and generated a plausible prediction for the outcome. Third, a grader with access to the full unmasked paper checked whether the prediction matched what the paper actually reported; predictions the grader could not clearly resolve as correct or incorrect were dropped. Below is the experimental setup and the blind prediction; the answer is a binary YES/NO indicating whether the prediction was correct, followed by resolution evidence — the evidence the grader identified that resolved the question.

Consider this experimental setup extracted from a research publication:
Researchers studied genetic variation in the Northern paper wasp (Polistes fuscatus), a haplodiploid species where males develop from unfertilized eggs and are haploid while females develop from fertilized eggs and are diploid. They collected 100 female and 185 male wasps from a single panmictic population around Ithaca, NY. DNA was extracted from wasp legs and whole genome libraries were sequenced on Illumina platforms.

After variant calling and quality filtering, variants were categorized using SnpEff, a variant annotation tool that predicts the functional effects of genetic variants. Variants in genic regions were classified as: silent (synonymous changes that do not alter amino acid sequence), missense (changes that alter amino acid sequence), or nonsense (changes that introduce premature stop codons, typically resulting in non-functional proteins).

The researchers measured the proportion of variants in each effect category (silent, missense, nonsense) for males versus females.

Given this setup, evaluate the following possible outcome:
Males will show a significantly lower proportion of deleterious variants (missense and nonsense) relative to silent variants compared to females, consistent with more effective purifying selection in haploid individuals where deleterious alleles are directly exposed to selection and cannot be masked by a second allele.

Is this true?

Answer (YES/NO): YES